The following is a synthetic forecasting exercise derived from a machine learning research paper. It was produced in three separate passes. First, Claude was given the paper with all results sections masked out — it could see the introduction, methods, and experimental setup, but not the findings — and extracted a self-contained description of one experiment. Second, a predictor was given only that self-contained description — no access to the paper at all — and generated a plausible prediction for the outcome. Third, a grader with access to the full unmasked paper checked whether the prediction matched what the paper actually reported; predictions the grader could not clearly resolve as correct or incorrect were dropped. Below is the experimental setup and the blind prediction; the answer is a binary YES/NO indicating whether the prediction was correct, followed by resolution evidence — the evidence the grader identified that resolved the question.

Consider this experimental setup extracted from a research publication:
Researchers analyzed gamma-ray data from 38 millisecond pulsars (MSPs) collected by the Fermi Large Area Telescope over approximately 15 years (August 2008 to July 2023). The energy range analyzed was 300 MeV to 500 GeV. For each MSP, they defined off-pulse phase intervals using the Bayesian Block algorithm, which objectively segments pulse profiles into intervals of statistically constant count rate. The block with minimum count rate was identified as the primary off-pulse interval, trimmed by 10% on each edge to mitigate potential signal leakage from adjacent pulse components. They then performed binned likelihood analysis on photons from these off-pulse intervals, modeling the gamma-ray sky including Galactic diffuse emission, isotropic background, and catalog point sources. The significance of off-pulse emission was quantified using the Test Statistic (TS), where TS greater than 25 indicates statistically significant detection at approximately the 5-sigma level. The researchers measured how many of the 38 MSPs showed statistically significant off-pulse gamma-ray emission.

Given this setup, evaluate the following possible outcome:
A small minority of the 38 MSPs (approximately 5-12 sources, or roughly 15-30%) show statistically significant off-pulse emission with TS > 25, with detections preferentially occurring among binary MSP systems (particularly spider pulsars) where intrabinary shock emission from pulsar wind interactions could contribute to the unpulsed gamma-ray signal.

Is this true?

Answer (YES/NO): NO